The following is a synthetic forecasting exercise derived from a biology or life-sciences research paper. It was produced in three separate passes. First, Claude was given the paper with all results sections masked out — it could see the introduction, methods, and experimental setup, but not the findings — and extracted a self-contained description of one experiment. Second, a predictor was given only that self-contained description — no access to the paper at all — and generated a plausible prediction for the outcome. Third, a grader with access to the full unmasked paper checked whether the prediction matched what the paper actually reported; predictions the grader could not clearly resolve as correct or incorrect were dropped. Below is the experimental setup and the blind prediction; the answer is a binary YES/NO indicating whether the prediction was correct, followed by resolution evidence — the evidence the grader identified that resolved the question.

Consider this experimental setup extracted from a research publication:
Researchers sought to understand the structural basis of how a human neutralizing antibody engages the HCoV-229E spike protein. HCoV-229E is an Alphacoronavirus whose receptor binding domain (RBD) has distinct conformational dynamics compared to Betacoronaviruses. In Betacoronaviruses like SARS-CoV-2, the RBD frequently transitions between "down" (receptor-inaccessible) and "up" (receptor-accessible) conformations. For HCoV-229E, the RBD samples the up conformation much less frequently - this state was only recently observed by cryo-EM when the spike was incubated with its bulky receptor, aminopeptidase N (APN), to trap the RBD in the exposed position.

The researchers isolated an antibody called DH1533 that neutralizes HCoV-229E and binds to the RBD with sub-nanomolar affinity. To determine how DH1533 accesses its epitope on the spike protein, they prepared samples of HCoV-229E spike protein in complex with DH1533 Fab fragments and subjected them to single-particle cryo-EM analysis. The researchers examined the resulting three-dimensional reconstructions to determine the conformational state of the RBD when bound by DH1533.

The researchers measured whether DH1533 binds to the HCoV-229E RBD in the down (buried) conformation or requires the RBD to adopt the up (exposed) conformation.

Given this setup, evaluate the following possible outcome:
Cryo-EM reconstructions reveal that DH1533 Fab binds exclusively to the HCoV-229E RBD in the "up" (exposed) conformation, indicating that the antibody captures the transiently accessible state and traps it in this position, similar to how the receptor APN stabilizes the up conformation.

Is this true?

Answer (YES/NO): NO